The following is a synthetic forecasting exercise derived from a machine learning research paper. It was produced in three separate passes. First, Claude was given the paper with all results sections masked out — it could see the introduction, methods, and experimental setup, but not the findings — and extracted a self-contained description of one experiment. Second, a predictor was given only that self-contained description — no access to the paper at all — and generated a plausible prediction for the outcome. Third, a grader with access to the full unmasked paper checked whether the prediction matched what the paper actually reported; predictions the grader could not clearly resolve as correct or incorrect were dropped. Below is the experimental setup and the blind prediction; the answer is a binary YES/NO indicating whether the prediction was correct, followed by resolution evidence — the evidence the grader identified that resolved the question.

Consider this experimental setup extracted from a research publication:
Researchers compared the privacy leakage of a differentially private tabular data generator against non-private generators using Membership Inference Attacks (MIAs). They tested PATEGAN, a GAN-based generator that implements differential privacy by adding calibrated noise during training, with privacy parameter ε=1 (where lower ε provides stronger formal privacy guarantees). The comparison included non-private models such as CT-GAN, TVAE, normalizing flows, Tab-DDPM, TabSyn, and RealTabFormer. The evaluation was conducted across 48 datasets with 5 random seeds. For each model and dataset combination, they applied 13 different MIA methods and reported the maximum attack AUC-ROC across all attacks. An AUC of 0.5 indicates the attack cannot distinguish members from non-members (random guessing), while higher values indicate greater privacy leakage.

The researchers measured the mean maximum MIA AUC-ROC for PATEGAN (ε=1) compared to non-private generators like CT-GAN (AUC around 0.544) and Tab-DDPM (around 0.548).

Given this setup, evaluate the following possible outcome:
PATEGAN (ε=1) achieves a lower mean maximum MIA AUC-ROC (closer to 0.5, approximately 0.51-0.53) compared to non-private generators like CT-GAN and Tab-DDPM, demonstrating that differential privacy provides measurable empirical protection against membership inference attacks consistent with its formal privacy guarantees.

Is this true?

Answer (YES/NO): NO